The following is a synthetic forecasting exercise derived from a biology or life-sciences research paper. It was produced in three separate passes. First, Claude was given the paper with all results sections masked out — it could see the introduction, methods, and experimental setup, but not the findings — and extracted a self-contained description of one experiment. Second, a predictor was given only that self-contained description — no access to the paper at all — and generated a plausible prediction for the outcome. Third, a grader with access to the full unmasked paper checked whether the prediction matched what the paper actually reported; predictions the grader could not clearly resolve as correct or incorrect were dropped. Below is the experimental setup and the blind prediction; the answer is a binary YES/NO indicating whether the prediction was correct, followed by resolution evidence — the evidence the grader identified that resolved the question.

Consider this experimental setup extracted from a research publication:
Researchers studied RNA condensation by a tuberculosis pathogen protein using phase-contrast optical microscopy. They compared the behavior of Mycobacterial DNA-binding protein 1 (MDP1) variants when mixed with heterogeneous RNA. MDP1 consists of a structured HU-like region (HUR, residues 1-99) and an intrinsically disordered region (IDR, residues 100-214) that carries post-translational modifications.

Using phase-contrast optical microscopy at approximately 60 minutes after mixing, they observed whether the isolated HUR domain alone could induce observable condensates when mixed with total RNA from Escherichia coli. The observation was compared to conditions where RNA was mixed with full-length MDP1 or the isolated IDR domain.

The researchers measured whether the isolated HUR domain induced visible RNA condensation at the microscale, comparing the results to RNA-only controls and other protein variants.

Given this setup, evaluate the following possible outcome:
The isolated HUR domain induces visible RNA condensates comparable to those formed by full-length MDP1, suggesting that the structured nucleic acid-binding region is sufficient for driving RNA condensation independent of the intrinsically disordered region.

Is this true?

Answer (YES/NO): NO